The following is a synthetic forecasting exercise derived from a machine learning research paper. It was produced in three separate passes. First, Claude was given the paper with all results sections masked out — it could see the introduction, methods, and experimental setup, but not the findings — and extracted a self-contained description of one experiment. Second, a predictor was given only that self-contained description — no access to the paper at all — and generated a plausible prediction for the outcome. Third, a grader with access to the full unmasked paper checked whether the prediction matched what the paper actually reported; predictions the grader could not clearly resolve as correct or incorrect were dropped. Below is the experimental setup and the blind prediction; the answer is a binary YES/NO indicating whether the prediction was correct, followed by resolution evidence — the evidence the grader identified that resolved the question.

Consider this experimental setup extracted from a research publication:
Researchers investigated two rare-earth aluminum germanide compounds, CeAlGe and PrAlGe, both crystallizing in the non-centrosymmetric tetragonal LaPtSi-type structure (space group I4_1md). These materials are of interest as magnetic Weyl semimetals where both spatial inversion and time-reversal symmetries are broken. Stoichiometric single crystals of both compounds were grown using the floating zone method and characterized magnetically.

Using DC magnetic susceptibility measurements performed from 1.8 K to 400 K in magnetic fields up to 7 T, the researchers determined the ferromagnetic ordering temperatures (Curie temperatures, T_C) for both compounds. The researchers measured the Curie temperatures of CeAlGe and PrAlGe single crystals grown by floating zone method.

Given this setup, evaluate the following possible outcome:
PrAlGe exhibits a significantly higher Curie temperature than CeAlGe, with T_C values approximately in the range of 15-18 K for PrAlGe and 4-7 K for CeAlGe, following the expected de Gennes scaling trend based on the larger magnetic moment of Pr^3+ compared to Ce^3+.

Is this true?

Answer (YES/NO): YES